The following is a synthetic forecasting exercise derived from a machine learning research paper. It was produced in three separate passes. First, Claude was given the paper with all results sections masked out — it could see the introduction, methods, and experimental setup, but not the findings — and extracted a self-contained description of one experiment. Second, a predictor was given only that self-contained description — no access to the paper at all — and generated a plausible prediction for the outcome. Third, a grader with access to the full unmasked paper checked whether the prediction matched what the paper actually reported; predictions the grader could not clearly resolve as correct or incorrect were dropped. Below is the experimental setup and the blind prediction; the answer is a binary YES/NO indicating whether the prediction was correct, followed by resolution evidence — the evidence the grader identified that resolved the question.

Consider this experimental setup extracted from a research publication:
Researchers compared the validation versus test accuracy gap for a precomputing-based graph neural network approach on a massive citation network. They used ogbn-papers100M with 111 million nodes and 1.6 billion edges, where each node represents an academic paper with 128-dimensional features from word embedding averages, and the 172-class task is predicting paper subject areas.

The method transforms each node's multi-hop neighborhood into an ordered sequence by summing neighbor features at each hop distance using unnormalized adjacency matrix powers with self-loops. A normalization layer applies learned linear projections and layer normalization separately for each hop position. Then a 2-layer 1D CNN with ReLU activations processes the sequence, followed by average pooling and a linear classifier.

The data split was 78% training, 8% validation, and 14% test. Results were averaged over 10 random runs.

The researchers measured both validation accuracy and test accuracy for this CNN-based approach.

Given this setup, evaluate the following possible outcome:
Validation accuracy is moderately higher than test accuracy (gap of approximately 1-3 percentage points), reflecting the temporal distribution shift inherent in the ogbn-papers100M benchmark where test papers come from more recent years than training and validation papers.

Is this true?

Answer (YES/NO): YES